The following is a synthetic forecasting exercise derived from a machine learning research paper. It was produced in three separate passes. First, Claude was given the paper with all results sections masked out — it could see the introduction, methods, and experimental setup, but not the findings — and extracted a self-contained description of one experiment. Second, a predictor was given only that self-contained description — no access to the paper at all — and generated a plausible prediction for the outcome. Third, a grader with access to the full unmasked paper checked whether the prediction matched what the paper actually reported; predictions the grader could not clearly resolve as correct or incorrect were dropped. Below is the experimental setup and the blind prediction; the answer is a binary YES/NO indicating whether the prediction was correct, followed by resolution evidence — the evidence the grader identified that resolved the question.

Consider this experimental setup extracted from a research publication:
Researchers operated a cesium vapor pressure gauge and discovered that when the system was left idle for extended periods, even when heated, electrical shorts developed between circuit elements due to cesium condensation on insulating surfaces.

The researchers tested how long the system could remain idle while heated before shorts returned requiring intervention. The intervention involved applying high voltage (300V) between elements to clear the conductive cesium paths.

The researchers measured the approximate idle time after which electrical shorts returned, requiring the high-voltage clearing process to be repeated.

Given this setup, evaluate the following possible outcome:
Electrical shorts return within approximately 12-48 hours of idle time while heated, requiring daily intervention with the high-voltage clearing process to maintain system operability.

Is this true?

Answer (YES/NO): NO